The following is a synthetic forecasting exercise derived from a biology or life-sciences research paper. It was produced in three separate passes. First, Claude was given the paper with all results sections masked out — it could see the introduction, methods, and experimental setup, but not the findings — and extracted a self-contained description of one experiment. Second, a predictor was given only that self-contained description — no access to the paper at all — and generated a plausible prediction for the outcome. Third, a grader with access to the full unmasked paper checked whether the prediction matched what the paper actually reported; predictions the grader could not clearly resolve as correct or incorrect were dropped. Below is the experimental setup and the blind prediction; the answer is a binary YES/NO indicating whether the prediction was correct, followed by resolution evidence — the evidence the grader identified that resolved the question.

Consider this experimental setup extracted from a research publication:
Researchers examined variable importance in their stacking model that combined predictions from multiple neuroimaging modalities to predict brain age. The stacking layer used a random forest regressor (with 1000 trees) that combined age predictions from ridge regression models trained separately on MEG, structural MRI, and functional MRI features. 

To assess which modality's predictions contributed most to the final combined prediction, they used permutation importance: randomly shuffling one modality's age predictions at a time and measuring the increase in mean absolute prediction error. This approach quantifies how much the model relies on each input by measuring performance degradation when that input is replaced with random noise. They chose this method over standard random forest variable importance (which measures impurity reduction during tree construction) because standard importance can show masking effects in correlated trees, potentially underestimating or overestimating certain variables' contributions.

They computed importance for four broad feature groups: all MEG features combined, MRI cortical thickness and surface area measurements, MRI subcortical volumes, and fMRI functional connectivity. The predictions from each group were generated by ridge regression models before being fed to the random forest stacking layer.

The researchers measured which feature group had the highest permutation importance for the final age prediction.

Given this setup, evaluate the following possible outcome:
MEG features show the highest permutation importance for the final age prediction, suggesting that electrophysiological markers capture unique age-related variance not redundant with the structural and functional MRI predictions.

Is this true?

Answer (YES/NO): NO